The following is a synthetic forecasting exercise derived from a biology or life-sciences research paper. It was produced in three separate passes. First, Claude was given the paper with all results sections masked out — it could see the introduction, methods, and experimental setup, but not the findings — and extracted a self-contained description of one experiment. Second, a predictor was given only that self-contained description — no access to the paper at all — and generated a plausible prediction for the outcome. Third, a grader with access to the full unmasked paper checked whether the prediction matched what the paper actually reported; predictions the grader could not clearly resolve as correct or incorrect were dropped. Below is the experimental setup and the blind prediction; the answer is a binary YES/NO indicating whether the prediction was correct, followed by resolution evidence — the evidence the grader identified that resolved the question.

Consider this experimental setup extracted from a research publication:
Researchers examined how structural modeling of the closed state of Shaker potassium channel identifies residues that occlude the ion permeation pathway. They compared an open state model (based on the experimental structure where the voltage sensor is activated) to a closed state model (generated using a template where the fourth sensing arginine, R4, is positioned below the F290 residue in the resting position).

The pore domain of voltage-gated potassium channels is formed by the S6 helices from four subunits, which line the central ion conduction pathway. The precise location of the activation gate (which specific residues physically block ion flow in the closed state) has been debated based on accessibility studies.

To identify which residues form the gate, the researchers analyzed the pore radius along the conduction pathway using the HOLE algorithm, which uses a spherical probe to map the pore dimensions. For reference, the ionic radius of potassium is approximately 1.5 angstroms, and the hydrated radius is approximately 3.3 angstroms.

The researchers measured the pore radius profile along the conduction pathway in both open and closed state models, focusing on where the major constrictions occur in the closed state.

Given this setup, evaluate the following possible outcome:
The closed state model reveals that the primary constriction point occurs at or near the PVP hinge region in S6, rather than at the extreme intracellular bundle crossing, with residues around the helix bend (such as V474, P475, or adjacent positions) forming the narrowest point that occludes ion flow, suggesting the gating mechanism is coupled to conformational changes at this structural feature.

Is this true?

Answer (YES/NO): NO